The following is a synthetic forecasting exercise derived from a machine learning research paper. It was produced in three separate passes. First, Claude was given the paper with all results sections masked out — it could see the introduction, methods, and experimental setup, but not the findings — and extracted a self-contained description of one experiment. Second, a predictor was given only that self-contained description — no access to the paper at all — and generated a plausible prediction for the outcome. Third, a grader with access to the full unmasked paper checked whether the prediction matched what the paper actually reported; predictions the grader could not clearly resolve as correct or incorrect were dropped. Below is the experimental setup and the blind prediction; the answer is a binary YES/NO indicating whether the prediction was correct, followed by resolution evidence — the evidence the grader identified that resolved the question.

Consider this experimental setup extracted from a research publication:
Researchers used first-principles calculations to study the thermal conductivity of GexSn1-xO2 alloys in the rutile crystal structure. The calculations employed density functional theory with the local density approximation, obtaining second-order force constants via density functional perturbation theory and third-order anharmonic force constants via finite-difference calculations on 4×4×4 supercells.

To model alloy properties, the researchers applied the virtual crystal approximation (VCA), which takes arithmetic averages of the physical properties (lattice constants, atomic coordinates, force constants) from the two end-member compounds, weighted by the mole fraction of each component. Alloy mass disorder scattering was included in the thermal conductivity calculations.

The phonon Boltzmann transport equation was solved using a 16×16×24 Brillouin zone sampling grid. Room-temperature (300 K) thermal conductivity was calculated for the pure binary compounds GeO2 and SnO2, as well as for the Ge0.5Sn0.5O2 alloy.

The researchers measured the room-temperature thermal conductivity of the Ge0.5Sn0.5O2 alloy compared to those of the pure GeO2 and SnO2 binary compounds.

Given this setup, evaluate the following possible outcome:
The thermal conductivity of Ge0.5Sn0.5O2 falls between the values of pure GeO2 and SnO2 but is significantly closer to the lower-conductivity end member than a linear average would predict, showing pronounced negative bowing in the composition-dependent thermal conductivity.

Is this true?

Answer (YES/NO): NO